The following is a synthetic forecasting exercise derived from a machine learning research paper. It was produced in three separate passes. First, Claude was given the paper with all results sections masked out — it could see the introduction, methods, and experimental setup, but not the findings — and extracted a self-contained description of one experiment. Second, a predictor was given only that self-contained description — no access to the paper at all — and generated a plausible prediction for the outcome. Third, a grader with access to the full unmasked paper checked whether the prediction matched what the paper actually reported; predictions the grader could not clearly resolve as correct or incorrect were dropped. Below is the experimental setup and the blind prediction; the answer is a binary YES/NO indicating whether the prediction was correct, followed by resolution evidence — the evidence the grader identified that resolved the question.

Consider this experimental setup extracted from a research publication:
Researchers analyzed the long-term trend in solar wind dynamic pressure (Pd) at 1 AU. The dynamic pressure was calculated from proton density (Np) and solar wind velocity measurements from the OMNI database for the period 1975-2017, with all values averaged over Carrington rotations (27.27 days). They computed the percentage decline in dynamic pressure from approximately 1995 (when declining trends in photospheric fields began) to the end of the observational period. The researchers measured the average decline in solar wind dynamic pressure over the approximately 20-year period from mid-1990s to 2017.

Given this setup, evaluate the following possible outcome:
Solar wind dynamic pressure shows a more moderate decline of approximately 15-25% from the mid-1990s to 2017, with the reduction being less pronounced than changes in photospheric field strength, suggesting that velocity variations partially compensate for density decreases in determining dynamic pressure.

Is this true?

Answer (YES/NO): NO